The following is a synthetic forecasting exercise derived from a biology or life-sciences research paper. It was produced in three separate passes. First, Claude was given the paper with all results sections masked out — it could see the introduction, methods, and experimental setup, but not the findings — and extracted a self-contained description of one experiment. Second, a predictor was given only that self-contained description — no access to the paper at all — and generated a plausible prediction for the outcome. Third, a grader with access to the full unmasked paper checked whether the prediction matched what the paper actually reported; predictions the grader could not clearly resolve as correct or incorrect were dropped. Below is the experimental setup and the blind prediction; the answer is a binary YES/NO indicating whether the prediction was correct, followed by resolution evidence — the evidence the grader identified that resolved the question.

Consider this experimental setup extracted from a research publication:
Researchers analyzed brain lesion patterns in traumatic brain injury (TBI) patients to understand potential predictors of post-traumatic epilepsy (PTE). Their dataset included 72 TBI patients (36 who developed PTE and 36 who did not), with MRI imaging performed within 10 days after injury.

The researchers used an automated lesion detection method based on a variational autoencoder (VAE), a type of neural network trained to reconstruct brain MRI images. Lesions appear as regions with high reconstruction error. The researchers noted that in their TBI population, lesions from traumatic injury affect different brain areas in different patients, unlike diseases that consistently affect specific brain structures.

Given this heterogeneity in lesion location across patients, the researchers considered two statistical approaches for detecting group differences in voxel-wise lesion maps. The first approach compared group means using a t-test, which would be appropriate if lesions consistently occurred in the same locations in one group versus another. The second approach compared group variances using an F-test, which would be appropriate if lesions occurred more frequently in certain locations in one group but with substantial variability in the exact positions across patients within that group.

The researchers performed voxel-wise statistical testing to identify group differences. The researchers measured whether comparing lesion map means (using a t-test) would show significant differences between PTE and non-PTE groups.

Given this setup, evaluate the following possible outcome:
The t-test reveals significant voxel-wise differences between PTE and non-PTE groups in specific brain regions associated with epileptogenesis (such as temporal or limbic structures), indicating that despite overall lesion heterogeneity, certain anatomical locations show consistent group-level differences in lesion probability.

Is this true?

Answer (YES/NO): NO